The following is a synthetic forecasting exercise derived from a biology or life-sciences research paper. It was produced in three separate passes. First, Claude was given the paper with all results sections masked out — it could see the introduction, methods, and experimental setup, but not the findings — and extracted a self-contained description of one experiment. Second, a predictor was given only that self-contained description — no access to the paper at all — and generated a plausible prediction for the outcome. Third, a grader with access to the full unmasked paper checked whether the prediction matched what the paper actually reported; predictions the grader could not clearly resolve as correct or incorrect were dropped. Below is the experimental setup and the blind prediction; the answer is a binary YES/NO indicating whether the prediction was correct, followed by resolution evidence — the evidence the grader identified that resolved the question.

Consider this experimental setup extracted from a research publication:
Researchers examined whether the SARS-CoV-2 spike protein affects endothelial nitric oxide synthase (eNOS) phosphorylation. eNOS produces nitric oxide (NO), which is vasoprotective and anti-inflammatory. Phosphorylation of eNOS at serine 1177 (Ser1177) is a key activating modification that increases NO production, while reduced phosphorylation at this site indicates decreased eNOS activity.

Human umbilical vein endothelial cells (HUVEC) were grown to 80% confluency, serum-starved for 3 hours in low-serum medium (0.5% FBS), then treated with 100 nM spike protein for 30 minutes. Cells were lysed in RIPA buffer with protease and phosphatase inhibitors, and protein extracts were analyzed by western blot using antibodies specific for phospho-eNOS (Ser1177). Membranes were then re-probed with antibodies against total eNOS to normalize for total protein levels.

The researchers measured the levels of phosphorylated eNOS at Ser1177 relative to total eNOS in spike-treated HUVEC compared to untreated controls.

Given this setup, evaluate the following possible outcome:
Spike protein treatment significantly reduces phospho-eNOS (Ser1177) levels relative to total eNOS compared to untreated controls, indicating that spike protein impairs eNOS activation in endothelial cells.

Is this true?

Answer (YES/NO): NO